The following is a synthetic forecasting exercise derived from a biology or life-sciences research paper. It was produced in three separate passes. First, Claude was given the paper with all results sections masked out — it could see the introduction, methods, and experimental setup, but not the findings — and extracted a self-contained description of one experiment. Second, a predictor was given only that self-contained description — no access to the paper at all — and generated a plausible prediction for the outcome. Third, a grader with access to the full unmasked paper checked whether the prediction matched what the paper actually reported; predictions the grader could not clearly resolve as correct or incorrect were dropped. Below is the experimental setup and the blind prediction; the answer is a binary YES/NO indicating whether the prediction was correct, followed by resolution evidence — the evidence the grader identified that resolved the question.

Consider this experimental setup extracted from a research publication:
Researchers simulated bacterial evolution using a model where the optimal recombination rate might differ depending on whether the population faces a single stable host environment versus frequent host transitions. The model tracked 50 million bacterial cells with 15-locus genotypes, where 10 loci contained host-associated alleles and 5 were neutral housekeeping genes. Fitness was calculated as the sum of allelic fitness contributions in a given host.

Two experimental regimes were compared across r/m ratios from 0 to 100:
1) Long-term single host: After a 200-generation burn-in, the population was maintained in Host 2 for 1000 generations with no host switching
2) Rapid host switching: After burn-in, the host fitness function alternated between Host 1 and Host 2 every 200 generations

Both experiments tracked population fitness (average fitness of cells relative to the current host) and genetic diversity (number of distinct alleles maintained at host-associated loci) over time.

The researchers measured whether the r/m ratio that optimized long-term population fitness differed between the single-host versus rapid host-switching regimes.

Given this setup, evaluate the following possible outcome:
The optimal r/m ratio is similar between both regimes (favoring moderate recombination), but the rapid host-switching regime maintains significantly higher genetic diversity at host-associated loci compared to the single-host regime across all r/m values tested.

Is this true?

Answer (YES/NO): NO